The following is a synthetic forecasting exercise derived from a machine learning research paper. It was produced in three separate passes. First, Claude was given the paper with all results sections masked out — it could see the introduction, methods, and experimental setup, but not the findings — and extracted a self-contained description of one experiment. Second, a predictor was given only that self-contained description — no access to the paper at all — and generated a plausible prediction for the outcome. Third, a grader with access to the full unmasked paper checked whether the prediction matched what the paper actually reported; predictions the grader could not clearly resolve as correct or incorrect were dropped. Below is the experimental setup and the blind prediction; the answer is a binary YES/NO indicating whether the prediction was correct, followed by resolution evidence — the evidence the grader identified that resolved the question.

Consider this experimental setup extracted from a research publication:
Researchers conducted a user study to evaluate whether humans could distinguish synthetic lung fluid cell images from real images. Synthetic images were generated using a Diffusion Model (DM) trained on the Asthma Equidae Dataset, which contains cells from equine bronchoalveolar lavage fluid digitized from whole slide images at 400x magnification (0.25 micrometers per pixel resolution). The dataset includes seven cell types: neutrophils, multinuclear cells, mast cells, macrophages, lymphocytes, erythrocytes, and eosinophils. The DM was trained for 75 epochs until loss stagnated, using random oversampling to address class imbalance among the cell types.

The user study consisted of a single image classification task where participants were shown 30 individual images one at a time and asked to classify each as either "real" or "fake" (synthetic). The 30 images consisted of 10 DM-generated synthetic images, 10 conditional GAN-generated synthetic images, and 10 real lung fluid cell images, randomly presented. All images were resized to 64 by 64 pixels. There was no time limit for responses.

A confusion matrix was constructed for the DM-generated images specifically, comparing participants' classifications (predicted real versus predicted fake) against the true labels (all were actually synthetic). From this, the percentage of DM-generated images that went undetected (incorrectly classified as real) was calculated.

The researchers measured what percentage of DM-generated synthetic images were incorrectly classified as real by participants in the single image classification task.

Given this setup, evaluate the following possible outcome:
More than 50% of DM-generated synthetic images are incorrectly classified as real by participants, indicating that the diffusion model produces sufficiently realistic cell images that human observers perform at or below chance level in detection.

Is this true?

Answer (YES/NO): YES